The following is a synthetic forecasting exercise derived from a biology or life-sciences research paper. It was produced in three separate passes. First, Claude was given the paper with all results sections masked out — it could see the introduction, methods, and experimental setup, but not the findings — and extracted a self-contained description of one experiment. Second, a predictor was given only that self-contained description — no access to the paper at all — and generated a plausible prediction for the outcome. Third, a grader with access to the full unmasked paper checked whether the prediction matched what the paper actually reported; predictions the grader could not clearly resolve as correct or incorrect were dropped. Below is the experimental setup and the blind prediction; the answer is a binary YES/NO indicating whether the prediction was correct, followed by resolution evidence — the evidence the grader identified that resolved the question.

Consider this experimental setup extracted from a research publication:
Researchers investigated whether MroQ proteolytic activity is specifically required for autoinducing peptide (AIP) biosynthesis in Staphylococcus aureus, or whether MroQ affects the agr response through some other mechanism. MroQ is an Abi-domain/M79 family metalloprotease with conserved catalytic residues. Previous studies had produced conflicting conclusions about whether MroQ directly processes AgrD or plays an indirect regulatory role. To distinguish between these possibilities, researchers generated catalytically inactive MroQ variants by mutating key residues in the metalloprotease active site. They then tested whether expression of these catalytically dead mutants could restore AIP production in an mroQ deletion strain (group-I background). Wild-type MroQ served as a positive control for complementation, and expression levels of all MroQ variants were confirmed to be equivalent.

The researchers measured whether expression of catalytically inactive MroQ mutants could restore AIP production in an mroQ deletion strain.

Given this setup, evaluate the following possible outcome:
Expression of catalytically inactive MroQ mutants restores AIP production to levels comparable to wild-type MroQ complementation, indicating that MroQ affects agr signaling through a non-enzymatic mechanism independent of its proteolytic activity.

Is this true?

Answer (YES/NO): NO